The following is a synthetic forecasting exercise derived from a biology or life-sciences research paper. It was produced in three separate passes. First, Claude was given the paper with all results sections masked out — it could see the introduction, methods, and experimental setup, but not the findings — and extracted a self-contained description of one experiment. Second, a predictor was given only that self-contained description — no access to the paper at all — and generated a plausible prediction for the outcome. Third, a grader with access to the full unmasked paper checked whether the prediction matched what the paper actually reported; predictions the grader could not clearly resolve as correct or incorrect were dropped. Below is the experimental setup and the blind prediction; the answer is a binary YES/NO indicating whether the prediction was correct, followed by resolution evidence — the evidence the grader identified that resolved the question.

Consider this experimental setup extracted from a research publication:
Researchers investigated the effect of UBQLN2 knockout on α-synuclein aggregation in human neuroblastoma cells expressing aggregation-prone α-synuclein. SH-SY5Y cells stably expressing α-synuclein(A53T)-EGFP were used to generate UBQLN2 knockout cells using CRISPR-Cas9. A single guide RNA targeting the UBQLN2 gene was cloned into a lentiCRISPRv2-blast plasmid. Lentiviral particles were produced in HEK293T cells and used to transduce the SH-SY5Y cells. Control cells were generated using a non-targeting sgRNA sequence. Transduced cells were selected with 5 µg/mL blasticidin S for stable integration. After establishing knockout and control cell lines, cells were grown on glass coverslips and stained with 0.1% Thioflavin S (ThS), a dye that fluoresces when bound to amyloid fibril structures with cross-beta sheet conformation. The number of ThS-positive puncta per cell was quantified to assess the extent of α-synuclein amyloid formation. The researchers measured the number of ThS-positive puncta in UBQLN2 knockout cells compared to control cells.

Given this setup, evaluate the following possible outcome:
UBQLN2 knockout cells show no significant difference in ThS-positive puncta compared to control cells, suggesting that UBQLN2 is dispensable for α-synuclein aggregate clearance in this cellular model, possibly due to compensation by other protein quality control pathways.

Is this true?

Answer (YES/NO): NO